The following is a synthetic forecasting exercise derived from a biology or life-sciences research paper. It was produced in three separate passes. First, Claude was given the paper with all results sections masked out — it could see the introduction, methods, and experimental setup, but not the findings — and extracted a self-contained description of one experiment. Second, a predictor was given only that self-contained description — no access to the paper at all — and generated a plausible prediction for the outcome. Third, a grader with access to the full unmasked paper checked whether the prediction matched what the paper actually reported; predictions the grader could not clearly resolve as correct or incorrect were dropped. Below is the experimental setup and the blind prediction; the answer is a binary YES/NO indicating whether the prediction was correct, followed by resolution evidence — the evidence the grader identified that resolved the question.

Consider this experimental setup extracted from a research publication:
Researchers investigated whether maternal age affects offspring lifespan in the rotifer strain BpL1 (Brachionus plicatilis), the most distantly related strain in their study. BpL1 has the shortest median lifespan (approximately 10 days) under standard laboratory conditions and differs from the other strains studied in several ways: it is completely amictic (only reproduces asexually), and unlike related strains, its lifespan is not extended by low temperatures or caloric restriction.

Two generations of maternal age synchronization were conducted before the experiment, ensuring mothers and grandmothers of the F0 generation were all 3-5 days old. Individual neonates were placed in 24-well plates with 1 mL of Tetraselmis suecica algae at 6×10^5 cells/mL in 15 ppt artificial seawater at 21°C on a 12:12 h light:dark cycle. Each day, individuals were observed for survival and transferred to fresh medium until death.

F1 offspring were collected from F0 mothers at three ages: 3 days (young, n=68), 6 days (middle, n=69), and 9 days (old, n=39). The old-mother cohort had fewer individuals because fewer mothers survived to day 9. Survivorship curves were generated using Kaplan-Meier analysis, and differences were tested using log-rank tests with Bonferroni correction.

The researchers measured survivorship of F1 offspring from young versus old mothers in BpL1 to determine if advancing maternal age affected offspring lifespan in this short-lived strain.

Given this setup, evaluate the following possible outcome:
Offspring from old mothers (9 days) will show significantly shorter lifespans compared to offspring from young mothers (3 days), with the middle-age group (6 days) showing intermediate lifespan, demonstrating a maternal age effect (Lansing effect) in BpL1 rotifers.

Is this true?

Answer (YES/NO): NO